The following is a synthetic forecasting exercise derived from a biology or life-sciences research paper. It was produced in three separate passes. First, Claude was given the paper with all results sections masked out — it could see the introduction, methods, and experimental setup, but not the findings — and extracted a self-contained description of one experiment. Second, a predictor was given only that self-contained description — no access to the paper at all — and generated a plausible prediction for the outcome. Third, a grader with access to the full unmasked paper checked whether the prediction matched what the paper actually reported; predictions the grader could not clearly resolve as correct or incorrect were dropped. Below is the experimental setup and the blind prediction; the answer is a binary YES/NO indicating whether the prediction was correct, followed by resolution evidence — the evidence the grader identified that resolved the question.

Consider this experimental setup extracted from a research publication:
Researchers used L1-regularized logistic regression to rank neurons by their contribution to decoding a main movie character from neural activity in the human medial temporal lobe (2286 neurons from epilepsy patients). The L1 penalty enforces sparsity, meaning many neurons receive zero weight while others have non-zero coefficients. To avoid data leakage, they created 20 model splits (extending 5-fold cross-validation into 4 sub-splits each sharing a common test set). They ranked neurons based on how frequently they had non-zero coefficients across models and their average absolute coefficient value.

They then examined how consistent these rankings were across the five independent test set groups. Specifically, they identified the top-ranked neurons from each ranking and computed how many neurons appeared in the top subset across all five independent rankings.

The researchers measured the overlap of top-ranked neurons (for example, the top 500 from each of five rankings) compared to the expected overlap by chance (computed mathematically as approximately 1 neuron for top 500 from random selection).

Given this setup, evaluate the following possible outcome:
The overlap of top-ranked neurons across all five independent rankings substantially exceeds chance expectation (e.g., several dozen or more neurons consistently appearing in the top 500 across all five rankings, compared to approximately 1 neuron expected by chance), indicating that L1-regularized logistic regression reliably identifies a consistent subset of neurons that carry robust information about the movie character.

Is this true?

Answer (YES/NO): YES